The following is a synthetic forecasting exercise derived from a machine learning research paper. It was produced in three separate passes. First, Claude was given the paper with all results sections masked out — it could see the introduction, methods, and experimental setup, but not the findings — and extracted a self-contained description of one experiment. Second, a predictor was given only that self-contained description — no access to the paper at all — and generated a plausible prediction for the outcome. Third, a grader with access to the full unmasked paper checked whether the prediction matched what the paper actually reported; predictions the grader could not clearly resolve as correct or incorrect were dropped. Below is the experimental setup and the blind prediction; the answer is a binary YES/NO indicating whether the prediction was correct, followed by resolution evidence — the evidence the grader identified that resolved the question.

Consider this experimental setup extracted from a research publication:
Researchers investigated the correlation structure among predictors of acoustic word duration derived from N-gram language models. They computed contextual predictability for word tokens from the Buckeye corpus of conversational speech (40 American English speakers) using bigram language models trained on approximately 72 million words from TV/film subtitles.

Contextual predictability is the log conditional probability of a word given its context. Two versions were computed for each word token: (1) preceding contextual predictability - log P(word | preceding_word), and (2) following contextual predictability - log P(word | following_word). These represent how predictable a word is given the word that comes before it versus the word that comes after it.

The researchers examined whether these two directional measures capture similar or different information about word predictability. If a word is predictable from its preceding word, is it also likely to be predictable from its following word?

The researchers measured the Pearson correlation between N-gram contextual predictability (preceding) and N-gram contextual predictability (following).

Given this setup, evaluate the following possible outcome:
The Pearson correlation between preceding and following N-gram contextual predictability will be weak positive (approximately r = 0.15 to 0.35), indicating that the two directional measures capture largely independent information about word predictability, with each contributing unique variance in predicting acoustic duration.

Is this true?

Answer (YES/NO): NO